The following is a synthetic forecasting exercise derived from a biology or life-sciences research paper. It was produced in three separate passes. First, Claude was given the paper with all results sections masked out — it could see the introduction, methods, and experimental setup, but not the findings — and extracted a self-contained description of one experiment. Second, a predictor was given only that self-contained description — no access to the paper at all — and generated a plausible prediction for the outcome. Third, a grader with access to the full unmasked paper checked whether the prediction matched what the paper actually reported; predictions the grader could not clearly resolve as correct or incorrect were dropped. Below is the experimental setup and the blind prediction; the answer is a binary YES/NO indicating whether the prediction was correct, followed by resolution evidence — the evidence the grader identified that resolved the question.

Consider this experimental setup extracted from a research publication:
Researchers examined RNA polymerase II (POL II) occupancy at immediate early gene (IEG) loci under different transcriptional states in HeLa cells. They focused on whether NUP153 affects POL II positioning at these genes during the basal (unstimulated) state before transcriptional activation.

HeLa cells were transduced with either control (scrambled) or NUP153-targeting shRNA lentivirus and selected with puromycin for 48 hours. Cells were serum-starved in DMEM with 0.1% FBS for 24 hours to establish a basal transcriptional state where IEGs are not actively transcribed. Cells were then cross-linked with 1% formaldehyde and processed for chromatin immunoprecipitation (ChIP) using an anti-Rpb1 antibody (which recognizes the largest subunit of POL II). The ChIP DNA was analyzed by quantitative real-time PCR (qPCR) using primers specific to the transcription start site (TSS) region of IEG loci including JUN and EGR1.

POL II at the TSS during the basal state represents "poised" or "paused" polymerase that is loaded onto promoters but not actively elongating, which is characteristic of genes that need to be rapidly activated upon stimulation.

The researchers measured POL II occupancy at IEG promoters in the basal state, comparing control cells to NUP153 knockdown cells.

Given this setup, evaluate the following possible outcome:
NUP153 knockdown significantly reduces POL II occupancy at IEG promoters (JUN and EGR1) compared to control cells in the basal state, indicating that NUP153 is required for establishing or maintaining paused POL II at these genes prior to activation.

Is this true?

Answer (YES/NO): YES